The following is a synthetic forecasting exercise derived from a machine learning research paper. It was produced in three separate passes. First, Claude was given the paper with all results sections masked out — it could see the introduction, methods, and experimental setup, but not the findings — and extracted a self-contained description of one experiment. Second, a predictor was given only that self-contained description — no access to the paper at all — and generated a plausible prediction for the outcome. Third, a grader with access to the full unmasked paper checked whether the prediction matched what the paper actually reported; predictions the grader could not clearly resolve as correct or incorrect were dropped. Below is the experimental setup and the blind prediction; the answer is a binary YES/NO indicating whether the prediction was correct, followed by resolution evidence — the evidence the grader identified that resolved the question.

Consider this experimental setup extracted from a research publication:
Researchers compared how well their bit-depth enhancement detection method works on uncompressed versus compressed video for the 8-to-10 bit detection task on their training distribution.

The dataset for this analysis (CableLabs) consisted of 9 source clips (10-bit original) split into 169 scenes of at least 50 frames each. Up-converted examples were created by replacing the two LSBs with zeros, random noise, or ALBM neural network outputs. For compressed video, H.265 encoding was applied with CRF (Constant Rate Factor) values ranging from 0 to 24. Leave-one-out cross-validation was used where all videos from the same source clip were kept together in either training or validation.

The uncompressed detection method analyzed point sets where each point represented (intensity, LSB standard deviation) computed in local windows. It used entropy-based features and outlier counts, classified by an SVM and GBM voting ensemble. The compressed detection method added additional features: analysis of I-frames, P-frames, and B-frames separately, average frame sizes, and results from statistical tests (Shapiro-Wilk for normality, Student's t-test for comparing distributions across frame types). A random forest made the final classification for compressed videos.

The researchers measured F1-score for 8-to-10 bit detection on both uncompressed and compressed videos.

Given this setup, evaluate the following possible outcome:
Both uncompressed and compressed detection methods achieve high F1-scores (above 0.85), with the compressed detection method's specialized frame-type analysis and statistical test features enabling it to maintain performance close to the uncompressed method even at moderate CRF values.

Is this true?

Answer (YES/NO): NO